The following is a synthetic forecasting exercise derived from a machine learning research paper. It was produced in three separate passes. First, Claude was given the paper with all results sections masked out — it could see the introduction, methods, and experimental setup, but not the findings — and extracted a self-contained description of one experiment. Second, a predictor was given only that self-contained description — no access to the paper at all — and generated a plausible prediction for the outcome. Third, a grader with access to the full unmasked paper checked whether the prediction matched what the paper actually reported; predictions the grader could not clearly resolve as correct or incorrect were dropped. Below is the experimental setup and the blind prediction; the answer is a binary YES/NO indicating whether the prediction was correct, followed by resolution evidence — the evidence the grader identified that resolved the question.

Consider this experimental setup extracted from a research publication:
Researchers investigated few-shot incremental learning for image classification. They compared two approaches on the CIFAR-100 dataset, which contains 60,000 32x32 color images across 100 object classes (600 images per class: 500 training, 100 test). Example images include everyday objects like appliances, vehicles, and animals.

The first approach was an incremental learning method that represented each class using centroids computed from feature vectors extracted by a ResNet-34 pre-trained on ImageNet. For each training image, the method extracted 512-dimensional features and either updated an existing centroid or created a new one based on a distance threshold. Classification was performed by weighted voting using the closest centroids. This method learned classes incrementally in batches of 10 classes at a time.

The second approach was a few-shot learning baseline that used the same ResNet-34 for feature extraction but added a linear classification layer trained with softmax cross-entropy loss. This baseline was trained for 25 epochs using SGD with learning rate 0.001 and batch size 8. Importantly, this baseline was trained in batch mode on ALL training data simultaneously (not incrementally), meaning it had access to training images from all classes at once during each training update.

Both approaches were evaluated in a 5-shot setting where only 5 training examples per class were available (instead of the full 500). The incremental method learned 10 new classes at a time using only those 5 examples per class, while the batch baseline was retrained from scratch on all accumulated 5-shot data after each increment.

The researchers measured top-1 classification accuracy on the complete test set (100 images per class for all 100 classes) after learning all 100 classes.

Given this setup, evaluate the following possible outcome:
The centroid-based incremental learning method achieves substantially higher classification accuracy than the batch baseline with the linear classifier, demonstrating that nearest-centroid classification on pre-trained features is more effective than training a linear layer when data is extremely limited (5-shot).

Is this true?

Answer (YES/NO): YES